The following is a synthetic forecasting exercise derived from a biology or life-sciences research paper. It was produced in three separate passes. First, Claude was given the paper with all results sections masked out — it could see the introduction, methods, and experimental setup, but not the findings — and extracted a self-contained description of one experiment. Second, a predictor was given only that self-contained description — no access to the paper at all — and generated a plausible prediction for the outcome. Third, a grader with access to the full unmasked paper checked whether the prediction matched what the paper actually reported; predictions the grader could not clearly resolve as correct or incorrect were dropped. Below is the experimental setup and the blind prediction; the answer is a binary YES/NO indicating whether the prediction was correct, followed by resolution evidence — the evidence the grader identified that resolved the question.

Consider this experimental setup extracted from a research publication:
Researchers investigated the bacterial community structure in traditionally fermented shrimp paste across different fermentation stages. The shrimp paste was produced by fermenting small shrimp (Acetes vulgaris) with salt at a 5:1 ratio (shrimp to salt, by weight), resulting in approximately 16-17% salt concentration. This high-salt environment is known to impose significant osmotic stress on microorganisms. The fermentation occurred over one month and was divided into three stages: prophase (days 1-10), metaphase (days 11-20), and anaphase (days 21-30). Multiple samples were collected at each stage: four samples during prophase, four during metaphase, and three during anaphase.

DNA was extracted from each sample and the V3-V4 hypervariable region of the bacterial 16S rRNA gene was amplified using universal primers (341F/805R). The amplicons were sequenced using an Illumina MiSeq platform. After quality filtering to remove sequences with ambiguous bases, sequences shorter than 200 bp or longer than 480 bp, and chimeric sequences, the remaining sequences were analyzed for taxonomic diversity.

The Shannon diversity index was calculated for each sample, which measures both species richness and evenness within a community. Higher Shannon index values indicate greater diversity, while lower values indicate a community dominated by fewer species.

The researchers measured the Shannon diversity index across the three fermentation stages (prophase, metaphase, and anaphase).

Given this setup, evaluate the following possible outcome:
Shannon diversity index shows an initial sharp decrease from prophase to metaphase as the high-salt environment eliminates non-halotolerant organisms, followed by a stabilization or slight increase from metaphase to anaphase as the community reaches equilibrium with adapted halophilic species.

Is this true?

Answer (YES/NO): NO